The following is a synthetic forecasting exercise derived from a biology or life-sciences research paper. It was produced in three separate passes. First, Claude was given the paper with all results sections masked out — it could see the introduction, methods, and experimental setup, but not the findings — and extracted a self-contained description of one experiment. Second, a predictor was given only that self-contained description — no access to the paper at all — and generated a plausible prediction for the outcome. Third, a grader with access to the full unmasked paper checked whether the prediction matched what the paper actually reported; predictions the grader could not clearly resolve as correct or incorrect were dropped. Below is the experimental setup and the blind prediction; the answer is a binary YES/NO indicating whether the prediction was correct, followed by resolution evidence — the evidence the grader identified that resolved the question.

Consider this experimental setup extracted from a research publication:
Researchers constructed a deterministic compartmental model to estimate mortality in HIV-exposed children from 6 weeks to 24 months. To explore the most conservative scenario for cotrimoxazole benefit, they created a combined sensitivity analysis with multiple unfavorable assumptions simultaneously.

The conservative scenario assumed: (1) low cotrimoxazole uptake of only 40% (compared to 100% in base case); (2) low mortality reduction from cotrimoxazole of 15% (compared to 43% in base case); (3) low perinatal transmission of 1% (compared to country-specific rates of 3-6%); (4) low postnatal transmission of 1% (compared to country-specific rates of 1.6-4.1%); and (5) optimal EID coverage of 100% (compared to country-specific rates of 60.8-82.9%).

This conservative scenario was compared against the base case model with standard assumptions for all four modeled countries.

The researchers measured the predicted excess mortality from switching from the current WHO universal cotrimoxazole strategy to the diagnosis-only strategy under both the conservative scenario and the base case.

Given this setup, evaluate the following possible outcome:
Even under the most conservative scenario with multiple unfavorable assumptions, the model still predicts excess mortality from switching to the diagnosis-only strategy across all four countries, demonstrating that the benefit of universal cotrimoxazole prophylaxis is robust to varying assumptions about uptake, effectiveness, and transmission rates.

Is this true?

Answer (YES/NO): YES